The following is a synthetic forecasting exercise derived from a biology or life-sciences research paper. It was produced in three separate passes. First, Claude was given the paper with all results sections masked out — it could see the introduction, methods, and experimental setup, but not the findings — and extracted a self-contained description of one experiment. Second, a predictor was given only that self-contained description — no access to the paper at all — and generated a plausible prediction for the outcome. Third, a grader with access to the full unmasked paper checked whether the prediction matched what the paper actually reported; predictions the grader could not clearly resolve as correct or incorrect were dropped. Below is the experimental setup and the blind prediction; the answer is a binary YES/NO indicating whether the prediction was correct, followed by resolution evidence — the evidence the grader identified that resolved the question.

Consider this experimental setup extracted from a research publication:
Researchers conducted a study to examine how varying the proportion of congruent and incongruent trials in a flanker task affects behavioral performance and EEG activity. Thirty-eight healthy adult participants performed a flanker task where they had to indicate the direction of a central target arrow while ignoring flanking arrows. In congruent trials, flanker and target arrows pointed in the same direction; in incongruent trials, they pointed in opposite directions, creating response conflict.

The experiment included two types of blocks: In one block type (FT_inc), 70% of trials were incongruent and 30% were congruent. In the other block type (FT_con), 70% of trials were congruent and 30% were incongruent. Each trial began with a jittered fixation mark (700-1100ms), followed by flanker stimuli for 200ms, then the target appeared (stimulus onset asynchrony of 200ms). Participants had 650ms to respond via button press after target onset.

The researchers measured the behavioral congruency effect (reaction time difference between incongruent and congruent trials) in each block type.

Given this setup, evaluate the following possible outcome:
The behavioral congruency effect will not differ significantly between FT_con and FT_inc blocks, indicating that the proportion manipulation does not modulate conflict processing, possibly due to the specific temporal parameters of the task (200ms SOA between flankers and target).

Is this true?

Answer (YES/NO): NO